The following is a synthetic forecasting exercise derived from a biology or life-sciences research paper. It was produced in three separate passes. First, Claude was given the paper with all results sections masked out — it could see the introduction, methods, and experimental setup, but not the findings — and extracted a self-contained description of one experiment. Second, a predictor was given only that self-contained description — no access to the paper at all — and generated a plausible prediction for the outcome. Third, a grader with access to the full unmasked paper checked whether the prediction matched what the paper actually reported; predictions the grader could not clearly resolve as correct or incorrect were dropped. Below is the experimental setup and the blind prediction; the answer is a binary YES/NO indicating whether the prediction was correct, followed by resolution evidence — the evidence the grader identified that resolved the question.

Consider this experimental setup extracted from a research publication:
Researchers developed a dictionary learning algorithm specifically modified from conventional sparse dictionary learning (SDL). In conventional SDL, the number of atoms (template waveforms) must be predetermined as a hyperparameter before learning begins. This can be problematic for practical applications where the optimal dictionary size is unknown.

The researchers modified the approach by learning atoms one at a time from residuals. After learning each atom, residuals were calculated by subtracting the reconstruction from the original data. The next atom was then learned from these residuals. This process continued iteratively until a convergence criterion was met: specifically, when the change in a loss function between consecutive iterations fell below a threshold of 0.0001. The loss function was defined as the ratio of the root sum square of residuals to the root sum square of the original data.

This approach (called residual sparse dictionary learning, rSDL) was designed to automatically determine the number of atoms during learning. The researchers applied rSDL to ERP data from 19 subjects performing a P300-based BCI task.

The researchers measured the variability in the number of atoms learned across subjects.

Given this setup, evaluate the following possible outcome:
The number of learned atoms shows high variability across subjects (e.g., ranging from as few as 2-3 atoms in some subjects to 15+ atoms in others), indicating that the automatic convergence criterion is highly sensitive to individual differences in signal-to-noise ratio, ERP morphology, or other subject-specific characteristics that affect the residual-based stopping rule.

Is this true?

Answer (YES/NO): NO